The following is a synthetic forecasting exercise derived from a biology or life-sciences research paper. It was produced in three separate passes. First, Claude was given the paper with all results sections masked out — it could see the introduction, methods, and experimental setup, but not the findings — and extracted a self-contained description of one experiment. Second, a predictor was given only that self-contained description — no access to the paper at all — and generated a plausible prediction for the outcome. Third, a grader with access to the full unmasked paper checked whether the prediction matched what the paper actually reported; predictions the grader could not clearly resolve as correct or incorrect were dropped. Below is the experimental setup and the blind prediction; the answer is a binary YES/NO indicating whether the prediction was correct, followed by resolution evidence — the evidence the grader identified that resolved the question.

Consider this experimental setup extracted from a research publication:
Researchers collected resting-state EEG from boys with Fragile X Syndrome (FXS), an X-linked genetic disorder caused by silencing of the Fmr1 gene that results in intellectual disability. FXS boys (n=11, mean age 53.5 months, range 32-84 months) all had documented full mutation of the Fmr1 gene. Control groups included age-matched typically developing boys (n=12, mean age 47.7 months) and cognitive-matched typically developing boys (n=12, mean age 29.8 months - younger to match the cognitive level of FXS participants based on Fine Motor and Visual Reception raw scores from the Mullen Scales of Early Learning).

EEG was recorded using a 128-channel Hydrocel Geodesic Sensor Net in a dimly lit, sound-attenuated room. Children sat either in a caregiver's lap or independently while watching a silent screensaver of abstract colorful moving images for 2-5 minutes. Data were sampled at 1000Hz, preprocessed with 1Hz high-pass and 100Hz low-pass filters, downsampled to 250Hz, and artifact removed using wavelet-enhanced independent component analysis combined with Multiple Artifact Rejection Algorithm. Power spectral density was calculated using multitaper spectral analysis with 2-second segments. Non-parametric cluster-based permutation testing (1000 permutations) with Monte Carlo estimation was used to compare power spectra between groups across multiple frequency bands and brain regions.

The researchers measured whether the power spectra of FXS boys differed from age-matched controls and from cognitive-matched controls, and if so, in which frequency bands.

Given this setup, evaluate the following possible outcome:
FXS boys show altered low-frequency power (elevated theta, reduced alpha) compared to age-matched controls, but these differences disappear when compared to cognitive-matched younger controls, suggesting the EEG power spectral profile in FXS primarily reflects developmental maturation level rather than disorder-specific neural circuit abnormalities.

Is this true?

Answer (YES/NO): NO